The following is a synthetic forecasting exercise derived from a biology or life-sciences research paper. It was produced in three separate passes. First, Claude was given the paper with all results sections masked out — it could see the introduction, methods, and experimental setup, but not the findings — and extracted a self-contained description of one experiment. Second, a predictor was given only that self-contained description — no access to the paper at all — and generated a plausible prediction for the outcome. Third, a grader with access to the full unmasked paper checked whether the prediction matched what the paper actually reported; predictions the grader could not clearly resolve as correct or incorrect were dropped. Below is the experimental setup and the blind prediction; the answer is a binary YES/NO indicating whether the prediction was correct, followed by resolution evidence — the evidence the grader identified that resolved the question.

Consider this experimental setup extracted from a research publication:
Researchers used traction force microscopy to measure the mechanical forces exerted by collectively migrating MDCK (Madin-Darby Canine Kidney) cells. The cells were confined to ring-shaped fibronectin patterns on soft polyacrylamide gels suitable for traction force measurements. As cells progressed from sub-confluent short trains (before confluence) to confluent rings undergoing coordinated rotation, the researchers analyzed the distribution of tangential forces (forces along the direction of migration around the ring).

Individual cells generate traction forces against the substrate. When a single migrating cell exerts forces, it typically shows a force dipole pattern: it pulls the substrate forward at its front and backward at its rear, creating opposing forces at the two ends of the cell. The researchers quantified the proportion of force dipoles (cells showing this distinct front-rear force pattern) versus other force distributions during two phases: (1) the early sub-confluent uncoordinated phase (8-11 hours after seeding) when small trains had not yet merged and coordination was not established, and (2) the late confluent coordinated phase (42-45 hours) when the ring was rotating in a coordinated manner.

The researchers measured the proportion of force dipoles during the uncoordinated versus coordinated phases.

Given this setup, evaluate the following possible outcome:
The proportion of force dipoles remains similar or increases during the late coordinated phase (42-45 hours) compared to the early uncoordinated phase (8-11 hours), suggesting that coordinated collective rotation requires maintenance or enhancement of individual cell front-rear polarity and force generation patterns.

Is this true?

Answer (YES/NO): YES